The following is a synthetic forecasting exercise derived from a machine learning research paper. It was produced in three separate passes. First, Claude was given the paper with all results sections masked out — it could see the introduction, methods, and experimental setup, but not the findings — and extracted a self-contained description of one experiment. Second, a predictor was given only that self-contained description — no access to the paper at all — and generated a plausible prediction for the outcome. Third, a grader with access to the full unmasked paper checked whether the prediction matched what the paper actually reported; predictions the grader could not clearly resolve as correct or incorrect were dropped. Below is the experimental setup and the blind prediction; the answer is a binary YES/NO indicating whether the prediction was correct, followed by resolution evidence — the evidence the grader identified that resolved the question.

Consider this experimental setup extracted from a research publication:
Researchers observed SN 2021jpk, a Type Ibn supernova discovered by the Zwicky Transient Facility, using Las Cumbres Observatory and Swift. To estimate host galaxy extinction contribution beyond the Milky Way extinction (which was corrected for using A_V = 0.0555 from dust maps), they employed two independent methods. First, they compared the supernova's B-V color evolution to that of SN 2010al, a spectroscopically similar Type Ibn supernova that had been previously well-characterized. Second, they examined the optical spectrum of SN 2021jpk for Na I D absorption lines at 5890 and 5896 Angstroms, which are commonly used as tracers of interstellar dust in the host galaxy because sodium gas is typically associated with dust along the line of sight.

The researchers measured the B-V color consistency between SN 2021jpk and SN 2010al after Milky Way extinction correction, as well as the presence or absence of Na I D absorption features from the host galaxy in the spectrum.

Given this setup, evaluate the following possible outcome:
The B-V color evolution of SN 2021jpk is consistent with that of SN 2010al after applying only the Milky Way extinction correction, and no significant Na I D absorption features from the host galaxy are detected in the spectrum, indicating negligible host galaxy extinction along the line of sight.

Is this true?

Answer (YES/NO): YES